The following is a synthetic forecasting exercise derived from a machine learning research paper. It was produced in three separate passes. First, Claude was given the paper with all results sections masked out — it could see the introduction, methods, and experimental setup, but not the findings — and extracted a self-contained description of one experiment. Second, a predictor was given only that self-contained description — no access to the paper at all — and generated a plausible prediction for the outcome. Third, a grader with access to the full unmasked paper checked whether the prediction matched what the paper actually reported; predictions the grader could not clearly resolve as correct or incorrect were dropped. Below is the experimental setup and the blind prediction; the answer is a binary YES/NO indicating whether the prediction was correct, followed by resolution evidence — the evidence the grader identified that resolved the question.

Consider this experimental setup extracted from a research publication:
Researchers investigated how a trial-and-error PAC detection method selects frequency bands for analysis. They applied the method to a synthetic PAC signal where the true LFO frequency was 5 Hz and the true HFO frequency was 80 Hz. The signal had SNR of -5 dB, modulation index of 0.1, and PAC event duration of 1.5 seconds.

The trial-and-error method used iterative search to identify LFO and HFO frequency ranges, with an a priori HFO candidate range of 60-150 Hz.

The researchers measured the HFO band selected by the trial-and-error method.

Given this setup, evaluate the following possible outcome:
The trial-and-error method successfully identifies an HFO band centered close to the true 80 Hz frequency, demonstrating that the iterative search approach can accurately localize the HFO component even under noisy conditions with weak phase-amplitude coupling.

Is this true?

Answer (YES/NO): NO